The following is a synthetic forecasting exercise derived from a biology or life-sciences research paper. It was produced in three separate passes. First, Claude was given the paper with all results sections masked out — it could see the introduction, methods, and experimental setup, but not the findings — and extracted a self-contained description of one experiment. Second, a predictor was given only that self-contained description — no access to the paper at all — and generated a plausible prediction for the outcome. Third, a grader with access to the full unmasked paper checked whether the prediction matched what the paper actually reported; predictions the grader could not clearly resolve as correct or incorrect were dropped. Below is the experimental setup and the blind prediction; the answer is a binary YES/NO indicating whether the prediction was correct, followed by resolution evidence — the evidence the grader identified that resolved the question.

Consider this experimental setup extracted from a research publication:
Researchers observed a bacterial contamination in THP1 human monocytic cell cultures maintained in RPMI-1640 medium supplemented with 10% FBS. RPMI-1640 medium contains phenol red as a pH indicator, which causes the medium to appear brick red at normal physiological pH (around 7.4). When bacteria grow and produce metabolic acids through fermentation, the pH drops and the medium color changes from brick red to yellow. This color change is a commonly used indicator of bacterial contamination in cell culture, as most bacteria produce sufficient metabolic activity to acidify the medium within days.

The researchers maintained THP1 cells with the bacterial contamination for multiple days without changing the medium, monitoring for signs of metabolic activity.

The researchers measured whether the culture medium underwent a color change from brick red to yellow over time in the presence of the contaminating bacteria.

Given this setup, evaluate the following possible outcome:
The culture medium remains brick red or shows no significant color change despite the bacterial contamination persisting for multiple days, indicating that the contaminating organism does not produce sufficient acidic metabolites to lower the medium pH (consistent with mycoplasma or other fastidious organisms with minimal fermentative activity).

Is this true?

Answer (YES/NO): YES